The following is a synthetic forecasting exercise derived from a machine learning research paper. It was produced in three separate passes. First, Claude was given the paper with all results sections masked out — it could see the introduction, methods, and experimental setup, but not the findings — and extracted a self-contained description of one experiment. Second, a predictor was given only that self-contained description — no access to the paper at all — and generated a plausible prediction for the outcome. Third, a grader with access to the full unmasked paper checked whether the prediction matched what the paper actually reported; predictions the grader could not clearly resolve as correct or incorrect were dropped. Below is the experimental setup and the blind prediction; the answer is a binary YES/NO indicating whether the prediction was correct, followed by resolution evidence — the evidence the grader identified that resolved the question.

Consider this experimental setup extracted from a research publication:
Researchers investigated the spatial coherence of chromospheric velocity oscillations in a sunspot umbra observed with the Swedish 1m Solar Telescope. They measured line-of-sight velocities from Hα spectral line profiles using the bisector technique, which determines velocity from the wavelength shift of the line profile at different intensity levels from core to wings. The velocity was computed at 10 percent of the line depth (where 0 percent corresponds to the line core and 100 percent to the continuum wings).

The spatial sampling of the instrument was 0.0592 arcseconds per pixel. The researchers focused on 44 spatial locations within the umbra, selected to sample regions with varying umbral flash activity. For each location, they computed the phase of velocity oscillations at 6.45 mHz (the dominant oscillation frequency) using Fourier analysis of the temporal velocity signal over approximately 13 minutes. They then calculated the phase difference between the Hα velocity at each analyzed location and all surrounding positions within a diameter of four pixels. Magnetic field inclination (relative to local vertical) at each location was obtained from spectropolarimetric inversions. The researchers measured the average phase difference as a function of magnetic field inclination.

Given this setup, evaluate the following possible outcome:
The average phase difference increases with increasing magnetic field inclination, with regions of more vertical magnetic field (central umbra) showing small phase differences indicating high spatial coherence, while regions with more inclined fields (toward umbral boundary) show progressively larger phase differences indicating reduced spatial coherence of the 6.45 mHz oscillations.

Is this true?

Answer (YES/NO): NO